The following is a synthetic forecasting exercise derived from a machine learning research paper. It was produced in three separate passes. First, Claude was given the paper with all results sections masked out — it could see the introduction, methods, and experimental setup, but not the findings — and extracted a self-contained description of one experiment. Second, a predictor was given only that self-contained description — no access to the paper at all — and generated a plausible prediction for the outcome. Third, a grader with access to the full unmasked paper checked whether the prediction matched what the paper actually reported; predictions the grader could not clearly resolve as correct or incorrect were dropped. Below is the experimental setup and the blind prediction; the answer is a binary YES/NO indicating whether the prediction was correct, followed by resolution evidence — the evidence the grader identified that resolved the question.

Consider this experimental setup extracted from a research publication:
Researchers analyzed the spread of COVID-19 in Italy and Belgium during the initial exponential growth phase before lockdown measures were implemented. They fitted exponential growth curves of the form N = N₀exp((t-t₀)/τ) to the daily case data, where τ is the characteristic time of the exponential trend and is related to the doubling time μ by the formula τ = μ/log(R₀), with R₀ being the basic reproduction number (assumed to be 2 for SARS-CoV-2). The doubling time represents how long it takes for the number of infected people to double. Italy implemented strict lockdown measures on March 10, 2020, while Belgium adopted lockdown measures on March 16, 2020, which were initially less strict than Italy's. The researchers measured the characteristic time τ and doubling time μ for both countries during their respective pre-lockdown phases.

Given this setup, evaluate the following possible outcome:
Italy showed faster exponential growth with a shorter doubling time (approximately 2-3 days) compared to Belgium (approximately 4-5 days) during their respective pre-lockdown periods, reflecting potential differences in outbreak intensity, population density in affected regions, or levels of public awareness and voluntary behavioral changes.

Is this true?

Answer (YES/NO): NO